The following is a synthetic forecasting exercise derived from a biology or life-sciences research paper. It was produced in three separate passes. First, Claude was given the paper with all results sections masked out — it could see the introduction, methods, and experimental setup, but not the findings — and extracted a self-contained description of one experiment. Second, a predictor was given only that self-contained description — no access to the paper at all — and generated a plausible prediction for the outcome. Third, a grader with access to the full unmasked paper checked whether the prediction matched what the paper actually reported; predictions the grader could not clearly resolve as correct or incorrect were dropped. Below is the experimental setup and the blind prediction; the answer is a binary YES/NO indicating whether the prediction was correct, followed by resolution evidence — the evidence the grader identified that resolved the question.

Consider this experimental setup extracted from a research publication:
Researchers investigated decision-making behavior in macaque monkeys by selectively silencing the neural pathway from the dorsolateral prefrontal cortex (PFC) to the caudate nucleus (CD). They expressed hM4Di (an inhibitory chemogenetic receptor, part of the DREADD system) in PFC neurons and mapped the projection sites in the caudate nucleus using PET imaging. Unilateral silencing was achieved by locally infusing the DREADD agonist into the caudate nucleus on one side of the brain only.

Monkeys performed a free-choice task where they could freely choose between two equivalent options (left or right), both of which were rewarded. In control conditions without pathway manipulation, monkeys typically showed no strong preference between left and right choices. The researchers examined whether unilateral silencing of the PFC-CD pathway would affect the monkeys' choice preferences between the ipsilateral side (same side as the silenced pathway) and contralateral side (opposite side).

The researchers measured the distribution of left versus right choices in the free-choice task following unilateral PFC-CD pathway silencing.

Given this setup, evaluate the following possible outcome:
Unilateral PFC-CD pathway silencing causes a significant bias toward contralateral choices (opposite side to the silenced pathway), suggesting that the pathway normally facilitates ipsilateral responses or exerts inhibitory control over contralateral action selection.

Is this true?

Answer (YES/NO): NO